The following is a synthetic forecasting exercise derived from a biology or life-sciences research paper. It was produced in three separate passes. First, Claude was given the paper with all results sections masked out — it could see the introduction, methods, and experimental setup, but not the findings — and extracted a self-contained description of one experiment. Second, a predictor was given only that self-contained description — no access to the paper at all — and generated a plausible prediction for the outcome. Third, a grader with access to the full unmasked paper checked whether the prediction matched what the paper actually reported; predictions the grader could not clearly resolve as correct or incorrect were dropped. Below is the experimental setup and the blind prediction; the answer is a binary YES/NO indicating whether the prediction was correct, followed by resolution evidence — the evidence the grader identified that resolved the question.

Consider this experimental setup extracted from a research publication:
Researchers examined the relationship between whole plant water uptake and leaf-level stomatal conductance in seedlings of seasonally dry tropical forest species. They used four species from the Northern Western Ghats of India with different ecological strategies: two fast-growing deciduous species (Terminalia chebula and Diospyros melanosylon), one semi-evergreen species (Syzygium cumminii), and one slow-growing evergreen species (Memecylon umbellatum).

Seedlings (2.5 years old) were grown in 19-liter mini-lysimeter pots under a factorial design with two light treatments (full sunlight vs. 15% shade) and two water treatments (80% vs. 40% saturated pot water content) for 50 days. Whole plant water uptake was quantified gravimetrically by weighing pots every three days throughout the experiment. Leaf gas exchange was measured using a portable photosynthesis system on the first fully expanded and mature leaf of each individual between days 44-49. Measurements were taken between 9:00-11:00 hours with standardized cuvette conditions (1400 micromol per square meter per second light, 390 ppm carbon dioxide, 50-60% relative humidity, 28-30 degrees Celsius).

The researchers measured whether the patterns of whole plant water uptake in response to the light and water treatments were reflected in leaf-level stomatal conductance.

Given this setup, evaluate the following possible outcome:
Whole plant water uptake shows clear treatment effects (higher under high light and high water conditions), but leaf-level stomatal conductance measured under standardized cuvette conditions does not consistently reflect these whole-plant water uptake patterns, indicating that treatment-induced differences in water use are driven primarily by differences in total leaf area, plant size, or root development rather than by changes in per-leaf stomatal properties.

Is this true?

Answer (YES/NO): NO